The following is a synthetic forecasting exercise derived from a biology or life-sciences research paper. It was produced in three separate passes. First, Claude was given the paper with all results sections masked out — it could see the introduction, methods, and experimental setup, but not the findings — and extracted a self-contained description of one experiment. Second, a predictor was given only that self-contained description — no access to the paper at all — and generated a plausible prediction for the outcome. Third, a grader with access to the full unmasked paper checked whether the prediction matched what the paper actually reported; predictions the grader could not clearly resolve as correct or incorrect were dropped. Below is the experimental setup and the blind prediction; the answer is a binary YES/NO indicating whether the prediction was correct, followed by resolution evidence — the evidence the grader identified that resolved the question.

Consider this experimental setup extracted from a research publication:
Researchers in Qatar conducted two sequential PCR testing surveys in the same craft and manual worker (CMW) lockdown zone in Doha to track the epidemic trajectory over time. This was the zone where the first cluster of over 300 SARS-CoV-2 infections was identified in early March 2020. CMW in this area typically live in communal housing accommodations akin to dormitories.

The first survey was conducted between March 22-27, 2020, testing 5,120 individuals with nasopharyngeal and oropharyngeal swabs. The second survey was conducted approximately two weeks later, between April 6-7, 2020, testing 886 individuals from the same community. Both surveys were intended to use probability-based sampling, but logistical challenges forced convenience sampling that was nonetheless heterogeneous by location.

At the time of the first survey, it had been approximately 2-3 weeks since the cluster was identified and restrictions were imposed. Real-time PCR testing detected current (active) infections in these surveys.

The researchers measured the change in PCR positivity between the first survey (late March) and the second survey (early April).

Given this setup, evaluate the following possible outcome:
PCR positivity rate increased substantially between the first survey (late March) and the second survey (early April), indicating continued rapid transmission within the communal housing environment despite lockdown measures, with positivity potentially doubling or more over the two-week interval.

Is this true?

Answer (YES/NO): YES